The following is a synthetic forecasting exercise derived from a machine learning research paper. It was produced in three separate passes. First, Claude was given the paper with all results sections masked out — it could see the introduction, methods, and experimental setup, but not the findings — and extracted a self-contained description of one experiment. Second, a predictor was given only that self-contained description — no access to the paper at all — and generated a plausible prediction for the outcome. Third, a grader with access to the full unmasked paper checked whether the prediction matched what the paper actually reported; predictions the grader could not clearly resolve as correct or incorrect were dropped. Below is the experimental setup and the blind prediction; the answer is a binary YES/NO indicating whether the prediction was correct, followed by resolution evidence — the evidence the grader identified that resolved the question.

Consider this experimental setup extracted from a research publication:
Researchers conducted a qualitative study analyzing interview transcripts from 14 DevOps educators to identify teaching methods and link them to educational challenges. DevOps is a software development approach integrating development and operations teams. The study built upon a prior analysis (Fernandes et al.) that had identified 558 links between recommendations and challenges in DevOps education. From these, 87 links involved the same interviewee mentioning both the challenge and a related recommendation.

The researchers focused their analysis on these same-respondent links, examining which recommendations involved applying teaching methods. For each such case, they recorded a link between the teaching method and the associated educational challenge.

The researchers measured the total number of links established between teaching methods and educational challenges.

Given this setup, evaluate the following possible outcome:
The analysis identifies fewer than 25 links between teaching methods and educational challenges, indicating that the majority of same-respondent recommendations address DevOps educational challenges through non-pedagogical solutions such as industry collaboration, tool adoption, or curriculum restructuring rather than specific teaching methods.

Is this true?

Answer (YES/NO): NO